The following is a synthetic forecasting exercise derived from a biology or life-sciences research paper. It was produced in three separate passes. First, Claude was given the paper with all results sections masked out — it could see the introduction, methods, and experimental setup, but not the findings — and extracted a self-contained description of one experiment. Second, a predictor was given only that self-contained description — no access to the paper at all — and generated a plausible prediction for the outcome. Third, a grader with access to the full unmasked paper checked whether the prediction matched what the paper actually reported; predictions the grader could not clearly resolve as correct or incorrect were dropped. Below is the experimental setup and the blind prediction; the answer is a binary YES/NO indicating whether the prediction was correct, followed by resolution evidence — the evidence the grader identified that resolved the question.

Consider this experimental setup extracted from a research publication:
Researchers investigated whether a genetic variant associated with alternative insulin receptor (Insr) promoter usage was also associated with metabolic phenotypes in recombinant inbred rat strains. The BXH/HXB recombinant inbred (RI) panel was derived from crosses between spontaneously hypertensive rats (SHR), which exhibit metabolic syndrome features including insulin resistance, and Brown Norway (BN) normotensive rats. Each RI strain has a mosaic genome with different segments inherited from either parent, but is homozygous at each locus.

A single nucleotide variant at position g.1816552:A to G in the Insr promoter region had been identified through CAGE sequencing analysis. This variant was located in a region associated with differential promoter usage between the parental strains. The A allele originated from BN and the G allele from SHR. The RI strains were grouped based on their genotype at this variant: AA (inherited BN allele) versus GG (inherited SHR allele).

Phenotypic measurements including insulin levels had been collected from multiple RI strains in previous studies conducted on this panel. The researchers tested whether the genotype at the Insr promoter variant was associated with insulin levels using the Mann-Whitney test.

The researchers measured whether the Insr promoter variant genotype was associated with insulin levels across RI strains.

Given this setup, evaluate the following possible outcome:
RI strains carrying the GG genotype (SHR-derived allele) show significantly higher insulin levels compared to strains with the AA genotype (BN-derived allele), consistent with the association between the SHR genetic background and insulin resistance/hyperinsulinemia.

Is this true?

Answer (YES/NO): YES